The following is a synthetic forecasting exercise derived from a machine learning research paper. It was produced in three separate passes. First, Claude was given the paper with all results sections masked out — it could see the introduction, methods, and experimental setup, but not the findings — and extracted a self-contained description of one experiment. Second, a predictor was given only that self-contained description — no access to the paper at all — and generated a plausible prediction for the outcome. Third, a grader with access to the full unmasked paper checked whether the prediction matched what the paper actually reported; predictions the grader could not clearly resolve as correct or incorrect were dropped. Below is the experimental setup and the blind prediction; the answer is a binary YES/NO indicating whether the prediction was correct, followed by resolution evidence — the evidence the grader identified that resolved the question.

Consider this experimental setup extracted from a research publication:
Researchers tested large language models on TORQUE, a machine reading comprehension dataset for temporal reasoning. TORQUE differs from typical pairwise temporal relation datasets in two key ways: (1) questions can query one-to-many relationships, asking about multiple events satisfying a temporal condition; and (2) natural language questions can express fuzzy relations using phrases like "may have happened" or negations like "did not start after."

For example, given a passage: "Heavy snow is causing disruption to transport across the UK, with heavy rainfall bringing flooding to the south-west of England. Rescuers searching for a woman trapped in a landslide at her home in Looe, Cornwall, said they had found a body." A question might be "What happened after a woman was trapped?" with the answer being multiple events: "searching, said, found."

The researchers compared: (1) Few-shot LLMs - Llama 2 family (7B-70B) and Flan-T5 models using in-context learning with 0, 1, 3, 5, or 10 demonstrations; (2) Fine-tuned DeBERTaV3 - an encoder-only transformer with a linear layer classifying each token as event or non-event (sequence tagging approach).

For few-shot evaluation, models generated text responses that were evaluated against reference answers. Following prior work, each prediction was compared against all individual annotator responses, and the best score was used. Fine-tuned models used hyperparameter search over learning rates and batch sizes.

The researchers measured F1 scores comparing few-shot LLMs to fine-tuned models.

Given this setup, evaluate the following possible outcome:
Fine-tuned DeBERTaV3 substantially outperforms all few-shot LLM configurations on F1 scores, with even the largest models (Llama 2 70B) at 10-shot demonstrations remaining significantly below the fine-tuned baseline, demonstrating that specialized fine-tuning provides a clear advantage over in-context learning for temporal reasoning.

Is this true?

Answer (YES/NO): YES